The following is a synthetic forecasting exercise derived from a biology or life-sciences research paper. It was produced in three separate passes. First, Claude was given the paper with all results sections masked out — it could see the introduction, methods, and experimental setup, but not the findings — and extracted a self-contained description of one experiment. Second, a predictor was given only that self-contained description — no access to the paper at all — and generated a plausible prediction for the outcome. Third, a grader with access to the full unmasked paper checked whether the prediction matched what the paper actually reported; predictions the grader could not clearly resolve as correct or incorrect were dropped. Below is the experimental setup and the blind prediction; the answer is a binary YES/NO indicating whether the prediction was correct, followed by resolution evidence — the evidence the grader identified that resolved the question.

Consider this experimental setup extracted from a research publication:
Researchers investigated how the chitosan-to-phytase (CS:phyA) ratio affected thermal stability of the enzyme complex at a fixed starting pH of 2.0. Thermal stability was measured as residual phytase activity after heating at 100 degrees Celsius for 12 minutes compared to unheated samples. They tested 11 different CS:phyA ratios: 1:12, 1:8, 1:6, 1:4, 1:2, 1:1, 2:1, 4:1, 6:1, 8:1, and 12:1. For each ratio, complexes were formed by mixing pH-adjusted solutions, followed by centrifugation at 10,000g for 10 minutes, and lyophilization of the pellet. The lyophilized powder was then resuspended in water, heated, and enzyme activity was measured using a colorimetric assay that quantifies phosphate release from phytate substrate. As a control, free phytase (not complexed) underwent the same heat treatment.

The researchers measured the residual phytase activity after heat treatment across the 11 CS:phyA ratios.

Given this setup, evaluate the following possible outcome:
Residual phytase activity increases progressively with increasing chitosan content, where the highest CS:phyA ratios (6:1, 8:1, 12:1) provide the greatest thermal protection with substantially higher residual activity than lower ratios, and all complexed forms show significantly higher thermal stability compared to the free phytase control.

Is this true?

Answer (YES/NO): NO